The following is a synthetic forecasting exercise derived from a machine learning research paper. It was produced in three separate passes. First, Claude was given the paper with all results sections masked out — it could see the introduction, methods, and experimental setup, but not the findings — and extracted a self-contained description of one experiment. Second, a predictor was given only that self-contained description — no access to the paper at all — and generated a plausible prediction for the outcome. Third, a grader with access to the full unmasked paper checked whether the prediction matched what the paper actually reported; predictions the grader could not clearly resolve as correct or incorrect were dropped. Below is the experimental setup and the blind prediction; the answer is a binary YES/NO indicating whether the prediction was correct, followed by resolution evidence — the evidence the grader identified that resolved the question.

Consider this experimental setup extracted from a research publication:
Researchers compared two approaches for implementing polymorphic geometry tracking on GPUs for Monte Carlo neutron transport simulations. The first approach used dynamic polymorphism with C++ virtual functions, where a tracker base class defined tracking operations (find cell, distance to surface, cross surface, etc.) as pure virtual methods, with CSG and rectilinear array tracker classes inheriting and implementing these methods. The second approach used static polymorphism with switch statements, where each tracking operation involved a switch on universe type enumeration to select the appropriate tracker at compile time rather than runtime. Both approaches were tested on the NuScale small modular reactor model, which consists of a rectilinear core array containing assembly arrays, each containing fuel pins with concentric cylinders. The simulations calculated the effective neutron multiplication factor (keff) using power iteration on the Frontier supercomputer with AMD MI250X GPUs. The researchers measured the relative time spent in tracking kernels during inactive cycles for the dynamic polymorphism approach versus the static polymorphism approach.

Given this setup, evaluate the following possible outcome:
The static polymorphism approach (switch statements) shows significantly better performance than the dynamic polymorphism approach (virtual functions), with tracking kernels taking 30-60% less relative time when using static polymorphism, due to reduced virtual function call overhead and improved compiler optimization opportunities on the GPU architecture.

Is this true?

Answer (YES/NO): YES